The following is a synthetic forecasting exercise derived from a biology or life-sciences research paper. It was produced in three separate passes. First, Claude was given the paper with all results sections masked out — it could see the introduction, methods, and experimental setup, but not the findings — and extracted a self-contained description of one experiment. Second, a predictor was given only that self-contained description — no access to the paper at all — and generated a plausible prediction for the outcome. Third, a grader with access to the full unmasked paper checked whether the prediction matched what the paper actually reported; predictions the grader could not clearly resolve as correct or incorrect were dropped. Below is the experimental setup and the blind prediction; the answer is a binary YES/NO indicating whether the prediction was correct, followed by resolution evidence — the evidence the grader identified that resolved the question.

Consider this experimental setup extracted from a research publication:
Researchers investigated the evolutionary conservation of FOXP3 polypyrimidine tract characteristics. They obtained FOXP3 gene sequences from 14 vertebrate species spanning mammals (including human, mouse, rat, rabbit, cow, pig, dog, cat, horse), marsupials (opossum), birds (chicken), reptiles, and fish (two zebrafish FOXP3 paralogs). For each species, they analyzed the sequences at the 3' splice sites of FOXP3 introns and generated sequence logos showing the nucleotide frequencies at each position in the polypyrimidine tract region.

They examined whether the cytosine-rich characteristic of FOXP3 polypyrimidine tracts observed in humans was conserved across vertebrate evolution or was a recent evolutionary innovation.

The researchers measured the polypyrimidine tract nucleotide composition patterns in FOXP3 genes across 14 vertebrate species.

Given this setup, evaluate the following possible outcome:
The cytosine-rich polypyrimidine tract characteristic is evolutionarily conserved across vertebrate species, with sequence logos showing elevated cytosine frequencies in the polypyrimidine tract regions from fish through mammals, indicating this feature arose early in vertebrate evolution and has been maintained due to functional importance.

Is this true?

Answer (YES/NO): NO